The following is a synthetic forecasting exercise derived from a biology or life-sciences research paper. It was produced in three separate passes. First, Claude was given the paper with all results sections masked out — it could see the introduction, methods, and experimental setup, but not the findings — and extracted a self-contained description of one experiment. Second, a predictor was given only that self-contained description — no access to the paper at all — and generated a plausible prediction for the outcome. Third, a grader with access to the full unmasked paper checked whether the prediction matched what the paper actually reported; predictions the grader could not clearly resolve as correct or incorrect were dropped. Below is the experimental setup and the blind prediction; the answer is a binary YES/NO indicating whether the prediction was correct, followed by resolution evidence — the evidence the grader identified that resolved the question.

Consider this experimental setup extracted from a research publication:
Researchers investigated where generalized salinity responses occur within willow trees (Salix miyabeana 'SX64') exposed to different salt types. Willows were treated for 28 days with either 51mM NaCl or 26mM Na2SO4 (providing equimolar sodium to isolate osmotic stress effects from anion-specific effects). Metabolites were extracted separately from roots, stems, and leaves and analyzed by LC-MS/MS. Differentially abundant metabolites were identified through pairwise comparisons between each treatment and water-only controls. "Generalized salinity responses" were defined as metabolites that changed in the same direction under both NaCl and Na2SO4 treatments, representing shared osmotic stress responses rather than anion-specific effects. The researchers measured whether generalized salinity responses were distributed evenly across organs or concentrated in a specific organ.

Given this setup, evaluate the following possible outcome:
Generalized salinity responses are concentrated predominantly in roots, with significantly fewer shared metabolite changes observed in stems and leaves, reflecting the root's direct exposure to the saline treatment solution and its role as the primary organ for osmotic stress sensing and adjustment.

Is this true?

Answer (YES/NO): YES